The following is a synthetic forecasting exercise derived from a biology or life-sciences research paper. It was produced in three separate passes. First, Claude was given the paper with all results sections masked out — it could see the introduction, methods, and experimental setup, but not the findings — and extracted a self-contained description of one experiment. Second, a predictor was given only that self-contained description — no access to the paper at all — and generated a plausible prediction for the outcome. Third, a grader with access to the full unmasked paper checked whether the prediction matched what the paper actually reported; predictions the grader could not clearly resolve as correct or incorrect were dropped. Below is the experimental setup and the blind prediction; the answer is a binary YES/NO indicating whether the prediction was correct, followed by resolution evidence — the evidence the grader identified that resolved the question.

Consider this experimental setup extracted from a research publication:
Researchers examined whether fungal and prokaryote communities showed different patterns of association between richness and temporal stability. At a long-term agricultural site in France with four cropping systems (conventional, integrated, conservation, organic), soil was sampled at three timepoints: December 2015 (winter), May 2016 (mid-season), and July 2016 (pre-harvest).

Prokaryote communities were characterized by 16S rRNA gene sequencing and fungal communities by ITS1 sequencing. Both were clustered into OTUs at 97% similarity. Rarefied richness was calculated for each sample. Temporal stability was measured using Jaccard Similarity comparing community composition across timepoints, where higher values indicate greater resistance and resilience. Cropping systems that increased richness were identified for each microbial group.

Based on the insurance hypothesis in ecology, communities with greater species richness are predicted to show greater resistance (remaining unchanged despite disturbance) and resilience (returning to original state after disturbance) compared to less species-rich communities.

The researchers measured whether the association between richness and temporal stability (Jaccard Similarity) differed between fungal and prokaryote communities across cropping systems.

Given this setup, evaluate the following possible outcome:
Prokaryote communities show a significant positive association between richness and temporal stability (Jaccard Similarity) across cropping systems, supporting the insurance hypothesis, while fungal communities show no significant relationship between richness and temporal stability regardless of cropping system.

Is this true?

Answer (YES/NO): NO